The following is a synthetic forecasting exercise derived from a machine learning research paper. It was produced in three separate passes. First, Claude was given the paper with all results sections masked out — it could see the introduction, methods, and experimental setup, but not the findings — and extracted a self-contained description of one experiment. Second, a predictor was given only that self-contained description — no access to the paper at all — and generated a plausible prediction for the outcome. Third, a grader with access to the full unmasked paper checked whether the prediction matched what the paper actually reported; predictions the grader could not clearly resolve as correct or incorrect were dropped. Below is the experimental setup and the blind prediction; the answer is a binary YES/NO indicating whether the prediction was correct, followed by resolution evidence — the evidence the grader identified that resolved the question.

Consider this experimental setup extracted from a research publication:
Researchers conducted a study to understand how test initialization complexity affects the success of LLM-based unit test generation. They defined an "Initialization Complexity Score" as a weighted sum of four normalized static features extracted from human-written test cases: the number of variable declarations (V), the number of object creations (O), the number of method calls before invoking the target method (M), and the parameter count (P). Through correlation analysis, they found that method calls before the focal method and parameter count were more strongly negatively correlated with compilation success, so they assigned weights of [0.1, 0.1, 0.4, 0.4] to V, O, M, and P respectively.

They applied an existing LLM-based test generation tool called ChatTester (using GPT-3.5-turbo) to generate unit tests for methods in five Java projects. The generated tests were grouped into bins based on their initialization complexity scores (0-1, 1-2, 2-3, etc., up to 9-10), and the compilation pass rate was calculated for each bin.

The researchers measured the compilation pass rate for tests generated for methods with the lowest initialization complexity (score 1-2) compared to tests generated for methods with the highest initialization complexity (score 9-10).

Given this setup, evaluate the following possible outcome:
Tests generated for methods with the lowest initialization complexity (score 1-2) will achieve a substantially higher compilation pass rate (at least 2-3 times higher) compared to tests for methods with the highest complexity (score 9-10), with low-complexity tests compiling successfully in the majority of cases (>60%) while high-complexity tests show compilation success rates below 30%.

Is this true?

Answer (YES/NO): YES